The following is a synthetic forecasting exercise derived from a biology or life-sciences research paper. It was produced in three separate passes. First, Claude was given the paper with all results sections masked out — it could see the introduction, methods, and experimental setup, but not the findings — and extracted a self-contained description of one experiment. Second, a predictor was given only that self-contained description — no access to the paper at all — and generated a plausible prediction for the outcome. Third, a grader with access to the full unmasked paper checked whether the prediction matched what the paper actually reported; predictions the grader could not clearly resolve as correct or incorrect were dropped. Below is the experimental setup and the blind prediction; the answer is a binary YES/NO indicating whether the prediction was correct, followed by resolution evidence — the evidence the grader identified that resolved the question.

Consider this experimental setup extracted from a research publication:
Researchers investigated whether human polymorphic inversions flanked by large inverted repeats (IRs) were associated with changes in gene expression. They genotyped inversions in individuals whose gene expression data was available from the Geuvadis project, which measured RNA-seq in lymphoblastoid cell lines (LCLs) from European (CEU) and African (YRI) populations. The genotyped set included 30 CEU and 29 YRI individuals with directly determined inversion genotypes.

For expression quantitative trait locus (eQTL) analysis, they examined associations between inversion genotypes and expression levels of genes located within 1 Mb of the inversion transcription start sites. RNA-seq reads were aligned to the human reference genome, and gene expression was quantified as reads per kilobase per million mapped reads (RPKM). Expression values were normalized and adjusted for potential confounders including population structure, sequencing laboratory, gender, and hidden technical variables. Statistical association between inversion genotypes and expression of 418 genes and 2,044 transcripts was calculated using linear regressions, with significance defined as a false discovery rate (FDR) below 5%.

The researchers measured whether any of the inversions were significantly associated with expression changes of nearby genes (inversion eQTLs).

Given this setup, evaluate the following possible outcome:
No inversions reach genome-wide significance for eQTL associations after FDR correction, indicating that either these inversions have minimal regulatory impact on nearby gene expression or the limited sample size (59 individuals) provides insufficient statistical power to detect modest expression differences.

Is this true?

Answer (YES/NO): NO